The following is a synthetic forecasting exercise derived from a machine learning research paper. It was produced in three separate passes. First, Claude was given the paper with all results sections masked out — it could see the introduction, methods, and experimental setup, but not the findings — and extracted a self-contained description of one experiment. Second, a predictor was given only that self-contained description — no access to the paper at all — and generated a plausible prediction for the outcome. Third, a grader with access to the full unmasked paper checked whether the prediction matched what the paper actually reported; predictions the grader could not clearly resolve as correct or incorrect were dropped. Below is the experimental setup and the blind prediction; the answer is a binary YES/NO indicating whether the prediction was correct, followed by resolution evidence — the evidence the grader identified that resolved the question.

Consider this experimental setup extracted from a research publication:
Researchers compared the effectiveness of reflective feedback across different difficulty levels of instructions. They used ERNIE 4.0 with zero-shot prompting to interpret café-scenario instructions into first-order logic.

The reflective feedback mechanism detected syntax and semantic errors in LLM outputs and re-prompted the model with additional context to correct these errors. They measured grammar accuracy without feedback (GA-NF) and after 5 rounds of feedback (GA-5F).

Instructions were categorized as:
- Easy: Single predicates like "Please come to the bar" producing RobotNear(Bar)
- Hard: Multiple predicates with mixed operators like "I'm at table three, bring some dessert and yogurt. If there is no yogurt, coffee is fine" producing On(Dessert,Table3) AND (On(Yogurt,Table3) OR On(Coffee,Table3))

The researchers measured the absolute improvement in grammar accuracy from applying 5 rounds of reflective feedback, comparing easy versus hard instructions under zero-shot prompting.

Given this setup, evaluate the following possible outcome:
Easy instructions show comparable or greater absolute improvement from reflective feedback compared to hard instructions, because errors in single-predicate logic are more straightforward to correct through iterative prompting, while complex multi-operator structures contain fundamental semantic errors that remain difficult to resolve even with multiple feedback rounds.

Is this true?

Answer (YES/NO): NO